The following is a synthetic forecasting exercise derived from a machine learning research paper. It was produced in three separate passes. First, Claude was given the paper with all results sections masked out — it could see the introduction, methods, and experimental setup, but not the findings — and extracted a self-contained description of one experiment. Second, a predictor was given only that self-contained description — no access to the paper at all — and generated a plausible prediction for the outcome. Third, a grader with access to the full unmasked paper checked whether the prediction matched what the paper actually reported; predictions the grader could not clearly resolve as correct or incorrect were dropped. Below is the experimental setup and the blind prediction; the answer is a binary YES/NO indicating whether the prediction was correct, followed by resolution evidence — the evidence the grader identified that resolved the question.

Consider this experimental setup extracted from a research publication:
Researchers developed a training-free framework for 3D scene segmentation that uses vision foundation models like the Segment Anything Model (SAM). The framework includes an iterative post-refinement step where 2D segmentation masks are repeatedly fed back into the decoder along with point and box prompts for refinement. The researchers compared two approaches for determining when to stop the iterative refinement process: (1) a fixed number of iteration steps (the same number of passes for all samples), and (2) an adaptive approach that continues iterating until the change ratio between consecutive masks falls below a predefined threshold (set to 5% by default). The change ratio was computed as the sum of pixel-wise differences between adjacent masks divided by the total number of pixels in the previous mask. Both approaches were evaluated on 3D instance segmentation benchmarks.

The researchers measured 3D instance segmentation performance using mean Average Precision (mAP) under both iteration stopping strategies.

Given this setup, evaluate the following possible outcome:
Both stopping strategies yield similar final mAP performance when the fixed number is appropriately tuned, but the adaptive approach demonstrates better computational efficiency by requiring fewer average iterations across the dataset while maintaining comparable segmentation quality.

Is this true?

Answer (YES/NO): NO